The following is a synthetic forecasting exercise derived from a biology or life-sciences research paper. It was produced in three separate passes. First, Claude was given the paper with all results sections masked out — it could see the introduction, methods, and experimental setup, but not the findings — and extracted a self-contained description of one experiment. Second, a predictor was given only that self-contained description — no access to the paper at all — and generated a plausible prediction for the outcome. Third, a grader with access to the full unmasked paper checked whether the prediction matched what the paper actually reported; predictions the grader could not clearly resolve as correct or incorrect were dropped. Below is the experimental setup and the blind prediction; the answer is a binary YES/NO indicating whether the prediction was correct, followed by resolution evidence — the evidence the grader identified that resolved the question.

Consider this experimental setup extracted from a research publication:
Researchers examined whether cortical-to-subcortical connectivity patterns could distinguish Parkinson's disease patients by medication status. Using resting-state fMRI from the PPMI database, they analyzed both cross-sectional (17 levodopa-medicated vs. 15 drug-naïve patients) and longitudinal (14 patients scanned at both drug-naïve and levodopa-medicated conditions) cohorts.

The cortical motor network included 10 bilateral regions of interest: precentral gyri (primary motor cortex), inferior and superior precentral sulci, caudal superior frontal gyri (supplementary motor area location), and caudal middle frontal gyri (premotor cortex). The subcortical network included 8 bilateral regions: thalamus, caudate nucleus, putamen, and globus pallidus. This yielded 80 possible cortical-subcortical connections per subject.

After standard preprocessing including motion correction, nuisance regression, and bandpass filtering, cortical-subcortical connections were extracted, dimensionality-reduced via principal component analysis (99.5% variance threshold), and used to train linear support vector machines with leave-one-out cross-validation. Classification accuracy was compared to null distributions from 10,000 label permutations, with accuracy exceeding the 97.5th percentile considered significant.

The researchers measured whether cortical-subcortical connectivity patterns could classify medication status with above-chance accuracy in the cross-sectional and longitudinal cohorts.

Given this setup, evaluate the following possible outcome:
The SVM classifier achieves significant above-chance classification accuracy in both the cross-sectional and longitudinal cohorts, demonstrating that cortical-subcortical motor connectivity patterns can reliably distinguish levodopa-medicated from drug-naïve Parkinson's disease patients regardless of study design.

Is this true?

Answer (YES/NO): NO